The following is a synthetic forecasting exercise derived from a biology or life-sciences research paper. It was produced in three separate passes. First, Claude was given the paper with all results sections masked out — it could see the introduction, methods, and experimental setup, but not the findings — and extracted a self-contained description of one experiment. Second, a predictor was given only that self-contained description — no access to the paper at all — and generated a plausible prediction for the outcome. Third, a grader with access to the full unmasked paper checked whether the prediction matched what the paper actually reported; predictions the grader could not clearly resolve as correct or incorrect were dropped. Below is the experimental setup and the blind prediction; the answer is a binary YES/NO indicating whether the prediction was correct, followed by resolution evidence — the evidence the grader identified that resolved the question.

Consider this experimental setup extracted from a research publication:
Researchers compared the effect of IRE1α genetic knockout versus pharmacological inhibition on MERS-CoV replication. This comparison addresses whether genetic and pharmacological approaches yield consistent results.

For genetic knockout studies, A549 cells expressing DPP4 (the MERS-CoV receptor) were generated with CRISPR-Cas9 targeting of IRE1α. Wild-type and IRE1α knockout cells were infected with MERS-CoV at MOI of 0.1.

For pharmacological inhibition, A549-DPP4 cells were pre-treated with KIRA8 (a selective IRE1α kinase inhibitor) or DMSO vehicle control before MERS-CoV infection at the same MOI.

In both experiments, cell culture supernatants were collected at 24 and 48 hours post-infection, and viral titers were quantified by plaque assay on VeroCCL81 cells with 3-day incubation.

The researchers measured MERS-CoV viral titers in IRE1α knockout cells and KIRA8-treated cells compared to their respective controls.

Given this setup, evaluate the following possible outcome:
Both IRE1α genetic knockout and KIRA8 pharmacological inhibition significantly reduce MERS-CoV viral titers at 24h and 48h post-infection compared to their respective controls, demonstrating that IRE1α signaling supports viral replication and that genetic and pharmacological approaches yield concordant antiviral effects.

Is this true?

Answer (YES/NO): NO